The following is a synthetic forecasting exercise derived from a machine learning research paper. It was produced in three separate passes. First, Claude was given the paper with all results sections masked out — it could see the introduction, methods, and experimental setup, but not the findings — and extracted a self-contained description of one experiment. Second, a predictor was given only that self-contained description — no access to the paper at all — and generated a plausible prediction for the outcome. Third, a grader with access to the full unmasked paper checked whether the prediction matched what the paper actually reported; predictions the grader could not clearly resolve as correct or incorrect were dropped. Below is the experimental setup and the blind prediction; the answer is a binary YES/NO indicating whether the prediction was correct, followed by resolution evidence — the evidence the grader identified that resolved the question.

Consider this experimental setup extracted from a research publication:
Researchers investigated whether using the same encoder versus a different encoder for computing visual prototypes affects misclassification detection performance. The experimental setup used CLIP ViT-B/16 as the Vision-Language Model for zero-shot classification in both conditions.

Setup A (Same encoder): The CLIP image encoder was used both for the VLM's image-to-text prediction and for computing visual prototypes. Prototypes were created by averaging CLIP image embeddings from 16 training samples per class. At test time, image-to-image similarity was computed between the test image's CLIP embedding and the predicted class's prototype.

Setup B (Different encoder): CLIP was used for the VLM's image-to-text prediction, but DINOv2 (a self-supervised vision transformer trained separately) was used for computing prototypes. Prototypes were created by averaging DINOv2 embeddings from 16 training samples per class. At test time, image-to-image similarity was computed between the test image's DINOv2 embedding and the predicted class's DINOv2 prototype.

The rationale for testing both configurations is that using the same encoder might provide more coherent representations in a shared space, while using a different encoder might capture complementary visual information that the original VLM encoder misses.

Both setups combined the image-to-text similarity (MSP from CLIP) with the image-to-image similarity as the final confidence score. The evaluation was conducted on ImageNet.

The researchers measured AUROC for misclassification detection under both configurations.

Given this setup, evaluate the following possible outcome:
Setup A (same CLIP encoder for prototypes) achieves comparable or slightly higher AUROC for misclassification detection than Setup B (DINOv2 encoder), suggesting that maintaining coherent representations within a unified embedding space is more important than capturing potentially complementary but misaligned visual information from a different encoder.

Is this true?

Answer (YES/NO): NO